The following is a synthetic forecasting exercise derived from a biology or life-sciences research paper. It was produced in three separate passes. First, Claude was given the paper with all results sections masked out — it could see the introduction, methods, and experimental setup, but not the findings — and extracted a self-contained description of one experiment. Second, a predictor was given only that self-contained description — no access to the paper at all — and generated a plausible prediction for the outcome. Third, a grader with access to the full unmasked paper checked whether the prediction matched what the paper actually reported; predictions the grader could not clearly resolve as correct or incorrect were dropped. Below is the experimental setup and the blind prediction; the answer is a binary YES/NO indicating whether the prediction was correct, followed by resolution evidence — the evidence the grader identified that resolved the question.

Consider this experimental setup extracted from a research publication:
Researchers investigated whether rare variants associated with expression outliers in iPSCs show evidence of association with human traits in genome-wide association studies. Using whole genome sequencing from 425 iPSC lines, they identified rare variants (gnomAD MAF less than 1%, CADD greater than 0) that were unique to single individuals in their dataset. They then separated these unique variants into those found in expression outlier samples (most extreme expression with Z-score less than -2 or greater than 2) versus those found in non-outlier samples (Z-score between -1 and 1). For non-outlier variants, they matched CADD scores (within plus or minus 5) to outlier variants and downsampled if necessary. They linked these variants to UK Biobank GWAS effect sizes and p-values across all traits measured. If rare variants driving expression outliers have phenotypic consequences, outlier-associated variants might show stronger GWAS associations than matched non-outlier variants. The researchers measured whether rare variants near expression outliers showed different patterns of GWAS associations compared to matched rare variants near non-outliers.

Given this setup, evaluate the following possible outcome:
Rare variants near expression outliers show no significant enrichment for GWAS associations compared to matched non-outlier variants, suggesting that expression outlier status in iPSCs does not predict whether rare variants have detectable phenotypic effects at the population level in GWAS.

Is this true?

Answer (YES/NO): NO